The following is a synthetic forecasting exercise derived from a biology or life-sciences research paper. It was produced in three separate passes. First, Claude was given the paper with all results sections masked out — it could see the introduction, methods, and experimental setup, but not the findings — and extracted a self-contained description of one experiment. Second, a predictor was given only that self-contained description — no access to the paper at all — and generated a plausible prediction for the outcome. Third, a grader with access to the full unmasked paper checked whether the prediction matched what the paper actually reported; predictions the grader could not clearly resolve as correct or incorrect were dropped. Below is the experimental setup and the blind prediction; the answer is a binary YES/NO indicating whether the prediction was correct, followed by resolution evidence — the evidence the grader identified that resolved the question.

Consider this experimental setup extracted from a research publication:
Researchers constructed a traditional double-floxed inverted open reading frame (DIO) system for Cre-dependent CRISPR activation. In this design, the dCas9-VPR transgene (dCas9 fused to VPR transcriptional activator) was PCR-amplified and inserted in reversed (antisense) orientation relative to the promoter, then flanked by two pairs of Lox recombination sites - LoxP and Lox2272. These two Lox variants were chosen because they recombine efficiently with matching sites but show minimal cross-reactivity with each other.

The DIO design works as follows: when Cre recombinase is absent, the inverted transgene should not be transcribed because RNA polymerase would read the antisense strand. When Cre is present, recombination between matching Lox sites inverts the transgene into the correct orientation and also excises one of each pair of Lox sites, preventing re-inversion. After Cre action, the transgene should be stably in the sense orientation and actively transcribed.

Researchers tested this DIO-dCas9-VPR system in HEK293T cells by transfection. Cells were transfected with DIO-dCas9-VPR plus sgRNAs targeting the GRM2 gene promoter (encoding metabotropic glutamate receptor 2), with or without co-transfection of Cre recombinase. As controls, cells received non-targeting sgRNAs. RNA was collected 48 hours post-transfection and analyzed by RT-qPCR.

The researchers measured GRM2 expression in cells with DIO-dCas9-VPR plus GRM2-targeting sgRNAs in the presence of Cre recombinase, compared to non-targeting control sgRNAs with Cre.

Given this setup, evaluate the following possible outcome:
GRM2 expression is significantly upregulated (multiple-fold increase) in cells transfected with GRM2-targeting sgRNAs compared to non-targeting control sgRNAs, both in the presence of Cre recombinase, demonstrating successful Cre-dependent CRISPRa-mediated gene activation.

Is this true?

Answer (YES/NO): NO